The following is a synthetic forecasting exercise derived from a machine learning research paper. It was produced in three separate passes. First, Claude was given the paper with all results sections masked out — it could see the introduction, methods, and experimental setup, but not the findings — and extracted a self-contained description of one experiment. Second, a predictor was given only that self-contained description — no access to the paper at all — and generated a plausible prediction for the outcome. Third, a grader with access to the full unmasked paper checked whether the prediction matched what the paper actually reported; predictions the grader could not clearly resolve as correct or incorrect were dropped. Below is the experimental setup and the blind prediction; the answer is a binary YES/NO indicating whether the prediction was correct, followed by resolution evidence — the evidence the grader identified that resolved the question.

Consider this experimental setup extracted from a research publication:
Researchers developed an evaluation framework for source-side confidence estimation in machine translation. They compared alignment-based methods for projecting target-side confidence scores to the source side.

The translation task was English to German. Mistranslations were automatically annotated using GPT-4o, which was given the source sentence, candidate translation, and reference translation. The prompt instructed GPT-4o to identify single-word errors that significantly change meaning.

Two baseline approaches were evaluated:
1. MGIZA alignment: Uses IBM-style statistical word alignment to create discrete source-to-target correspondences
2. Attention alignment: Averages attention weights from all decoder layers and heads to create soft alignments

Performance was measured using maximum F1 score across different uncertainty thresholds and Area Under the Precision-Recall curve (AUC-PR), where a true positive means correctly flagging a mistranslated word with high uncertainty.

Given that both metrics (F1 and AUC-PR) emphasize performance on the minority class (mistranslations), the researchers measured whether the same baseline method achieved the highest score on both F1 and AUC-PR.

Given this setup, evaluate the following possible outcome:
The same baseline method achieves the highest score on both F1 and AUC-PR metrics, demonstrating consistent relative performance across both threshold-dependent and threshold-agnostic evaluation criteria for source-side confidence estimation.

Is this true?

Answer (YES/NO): YES